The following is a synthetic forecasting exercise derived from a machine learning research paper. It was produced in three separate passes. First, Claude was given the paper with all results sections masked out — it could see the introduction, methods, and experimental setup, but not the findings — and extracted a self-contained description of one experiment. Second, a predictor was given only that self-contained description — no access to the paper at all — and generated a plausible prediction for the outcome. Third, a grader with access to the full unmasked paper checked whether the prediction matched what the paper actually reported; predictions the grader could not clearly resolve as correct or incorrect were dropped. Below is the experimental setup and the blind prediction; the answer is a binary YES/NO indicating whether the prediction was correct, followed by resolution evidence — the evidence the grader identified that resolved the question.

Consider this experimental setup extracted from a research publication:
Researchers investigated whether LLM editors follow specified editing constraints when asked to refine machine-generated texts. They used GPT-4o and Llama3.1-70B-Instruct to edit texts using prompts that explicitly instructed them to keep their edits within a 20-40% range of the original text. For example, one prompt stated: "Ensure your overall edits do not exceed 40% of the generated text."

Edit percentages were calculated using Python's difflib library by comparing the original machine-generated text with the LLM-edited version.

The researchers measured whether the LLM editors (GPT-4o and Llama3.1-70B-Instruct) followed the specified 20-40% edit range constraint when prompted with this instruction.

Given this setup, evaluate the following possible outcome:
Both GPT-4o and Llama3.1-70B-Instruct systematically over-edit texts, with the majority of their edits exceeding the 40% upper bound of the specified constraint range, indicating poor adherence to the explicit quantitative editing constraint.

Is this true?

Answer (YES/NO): YES